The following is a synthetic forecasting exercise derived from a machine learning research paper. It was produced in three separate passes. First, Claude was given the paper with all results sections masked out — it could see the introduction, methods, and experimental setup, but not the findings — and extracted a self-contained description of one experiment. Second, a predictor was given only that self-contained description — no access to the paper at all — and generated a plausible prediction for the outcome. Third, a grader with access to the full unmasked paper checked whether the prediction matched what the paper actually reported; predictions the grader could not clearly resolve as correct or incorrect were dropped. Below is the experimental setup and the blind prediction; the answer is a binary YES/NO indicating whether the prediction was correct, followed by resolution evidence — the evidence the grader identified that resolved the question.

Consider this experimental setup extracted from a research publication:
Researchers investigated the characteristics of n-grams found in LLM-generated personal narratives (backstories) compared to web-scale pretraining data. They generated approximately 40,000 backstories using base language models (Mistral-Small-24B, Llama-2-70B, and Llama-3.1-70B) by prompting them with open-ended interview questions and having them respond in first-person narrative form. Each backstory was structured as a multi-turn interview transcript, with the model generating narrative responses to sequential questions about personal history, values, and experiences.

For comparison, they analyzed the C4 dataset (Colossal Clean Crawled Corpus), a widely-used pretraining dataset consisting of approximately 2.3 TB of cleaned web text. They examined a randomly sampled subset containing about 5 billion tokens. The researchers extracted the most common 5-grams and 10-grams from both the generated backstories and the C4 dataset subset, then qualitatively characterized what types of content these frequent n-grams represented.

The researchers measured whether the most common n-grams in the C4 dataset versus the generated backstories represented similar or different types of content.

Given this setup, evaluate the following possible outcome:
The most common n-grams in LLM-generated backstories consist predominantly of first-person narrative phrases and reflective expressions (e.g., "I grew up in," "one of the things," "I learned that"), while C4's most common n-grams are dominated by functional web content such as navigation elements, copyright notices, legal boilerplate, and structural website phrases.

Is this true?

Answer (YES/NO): YES